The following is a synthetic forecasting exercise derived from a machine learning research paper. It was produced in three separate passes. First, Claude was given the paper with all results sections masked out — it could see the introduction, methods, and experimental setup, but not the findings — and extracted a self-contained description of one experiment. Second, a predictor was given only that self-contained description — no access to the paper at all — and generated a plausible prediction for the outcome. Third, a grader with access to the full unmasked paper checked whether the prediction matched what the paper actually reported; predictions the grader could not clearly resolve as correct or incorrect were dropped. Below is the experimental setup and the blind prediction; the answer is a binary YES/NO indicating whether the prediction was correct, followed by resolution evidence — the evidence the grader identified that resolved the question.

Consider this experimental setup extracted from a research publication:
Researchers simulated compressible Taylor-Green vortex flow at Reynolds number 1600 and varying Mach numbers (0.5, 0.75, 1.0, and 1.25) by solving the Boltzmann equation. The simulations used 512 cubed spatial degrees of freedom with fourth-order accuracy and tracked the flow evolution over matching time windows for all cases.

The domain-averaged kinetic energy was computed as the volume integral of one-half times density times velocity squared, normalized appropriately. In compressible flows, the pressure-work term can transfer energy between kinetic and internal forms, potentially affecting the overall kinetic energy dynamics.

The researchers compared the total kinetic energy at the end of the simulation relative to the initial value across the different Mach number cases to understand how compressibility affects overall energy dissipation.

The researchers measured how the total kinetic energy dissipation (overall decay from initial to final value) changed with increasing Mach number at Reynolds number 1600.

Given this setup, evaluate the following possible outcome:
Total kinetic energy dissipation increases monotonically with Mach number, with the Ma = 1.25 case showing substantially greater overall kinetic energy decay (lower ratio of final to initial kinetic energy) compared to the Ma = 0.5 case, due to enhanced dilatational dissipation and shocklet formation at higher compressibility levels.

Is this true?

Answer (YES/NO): NO